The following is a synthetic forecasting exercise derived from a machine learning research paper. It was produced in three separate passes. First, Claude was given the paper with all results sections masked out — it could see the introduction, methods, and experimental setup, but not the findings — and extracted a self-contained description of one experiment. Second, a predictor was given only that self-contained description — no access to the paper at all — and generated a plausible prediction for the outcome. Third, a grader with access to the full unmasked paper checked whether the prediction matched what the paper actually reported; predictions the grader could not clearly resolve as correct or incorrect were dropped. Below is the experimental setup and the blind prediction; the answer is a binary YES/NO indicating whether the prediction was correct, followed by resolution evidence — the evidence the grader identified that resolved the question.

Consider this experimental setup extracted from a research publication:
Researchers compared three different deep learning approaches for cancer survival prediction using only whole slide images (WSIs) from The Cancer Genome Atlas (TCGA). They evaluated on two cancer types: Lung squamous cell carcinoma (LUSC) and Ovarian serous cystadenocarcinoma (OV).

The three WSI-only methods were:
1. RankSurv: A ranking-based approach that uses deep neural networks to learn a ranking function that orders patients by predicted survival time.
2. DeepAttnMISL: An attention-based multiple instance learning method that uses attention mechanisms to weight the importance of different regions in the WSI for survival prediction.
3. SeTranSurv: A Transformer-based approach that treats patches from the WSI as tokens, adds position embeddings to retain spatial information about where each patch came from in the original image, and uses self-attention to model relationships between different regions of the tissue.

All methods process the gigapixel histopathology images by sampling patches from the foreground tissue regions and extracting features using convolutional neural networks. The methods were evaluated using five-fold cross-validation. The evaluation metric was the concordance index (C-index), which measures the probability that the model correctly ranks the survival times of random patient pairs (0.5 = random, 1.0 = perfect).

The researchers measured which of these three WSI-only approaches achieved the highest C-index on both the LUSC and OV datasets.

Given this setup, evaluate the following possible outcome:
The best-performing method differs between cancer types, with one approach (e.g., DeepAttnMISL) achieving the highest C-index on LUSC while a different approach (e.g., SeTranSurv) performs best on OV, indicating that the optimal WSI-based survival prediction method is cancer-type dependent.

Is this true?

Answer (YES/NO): NO